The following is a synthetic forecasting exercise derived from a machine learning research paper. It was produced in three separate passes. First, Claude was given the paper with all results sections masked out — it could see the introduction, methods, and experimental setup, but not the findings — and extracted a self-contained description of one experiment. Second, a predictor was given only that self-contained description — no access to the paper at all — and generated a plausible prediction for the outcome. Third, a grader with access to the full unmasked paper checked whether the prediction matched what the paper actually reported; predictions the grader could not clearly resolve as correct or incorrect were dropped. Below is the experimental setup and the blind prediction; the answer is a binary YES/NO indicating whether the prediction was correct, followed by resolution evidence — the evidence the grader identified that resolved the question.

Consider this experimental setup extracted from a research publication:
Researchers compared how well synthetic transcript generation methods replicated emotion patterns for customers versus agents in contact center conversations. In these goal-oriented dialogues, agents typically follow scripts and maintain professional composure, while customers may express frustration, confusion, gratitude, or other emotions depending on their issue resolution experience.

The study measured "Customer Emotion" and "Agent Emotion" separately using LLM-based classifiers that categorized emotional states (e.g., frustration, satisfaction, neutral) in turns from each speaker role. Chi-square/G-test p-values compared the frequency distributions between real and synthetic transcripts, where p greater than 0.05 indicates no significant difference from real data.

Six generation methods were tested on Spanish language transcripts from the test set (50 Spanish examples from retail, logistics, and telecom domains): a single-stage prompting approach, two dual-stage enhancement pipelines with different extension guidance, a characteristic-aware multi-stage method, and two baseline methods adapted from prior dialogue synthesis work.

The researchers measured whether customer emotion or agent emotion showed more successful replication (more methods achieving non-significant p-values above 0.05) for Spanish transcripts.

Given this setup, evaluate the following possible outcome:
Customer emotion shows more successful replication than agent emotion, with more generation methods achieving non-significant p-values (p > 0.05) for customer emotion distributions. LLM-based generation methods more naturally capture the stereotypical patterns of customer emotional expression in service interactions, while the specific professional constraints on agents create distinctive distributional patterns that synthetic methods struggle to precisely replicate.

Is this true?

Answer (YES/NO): YES